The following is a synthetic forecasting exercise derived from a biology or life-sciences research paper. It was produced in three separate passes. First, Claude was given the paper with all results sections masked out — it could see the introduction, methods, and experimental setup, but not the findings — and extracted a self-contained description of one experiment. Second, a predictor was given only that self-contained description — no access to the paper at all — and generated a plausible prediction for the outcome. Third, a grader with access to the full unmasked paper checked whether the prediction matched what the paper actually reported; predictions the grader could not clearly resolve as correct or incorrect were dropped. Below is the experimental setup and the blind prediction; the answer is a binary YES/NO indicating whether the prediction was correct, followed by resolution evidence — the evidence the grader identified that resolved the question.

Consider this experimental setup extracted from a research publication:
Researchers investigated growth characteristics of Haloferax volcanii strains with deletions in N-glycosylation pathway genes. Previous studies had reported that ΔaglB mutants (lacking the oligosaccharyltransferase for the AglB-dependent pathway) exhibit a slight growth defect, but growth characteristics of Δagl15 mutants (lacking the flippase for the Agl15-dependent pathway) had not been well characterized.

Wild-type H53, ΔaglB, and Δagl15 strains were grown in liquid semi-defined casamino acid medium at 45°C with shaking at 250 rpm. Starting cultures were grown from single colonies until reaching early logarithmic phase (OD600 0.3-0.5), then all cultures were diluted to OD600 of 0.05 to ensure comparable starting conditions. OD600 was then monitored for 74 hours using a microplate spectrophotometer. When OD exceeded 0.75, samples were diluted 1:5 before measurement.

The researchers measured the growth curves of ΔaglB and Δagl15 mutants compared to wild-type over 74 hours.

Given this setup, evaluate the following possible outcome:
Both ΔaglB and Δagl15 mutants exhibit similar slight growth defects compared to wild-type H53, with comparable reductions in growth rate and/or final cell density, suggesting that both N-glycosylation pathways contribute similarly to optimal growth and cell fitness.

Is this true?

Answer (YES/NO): NO